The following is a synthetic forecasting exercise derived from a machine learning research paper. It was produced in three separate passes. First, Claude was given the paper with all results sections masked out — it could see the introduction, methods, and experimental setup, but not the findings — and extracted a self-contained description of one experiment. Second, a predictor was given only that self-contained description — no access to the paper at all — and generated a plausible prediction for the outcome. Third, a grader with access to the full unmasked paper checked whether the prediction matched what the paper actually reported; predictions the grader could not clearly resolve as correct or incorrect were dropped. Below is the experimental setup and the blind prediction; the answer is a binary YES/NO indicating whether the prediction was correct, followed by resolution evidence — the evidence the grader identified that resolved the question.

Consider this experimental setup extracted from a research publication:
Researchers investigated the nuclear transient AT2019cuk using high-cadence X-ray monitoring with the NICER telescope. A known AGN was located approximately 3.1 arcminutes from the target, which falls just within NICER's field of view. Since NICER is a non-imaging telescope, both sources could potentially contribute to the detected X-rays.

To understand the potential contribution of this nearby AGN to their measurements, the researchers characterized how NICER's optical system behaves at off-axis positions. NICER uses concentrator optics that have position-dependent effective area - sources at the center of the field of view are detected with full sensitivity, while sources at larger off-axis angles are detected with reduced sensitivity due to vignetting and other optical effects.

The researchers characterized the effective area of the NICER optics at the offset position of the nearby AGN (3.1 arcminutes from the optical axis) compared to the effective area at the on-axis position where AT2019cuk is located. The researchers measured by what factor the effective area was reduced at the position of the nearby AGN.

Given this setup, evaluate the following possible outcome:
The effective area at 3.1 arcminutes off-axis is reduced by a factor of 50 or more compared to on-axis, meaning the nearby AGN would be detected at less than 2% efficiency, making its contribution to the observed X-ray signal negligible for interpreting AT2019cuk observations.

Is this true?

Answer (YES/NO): NO